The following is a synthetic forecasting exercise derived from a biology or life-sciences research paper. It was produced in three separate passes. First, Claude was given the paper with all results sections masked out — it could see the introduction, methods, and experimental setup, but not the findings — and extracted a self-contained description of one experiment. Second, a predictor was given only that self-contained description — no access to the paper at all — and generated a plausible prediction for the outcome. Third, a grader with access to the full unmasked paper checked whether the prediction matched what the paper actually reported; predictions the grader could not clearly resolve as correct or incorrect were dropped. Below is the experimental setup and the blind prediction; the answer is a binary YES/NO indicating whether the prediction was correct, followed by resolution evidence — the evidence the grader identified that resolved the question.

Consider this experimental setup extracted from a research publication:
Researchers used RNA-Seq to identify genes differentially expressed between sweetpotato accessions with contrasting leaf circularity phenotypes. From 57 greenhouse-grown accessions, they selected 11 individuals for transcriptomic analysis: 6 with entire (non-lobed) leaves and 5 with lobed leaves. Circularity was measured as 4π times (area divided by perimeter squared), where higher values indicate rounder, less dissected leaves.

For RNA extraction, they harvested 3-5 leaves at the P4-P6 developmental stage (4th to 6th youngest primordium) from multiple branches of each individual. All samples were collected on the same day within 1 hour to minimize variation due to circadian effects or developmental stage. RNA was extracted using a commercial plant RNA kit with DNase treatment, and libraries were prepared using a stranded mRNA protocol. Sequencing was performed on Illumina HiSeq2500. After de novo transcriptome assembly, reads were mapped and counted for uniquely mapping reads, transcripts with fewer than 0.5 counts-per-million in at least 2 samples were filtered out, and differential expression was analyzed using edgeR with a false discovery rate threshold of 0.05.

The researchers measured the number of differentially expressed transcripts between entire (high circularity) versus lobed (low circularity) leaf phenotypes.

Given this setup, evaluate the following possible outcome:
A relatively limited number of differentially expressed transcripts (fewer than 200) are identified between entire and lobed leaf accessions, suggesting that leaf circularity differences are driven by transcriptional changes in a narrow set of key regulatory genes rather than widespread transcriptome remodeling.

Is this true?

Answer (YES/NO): YES